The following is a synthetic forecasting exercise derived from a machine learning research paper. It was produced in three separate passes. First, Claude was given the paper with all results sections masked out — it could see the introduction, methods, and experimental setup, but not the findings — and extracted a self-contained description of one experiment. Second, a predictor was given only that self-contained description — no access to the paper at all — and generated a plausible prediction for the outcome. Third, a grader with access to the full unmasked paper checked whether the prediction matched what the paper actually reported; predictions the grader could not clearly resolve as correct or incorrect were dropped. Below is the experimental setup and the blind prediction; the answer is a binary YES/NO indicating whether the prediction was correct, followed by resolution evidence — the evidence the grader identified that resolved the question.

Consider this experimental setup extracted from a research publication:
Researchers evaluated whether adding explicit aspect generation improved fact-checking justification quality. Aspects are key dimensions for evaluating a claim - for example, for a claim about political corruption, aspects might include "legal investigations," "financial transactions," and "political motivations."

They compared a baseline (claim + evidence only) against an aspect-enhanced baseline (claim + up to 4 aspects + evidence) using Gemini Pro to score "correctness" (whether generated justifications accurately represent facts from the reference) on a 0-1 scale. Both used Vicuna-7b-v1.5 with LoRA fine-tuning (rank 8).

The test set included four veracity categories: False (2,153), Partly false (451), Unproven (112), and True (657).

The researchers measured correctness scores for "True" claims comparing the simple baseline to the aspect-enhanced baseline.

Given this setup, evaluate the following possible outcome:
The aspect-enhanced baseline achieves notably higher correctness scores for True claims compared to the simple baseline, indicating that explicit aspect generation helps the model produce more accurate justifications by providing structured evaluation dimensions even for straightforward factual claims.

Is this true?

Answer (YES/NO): YES